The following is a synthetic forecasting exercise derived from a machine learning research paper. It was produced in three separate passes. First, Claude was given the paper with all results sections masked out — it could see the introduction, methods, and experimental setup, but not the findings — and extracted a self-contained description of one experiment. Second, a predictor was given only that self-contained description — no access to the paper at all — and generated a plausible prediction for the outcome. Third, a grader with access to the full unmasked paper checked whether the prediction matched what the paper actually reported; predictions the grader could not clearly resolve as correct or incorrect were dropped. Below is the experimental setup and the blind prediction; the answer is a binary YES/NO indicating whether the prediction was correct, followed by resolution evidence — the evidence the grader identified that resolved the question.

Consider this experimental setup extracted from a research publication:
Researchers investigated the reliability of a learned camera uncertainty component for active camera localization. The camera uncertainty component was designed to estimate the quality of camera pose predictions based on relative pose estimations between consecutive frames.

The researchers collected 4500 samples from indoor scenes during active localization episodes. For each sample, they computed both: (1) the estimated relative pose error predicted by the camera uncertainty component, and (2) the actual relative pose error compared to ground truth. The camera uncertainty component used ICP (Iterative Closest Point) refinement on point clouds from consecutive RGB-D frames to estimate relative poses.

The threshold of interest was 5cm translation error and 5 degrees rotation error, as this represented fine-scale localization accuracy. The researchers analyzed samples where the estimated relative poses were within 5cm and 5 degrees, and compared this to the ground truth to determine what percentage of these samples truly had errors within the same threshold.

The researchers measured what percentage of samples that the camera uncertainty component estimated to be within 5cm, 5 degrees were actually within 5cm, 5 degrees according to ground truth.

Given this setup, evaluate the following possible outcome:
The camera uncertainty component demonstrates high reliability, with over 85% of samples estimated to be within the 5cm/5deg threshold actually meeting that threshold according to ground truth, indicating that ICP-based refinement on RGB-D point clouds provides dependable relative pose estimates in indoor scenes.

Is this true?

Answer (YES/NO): YES